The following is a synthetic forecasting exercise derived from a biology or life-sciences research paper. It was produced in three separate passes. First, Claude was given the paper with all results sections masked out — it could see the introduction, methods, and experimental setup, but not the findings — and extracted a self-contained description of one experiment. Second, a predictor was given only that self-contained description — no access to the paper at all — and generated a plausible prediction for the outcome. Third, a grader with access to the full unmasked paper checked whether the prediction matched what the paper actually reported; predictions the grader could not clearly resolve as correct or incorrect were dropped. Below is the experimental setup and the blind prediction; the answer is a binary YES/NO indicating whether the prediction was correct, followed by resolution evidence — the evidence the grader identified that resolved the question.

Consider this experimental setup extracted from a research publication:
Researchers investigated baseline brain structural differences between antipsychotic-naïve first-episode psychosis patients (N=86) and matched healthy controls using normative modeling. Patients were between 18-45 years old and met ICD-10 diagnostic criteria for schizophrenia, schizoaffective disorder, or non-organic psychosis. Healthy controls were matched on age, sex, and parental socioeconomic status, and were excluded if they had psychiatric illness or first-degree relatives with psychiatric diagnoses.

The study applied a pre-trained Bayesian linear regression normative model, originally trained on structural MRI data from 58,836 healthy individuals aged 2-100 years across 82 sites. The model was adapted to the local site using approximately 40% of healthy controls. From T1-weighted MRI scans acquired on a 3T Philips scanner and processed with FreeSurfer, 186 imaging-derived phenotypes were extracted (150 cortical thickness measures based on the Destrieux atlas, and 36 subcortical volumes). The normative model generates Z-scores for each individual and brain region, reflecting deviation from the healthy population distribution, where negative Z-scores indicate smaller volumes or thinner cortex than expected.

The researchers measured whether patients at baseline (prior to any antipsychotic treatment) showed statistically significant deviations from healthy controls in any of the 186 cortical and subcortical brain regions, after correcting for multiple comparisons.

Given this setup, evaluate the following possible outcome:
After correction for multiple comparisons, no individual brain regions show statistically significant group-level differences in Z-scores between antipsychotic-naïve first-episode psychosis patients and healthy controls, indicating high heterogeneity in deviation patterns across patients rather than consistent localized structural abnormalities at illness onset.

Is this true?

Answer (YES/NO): YES